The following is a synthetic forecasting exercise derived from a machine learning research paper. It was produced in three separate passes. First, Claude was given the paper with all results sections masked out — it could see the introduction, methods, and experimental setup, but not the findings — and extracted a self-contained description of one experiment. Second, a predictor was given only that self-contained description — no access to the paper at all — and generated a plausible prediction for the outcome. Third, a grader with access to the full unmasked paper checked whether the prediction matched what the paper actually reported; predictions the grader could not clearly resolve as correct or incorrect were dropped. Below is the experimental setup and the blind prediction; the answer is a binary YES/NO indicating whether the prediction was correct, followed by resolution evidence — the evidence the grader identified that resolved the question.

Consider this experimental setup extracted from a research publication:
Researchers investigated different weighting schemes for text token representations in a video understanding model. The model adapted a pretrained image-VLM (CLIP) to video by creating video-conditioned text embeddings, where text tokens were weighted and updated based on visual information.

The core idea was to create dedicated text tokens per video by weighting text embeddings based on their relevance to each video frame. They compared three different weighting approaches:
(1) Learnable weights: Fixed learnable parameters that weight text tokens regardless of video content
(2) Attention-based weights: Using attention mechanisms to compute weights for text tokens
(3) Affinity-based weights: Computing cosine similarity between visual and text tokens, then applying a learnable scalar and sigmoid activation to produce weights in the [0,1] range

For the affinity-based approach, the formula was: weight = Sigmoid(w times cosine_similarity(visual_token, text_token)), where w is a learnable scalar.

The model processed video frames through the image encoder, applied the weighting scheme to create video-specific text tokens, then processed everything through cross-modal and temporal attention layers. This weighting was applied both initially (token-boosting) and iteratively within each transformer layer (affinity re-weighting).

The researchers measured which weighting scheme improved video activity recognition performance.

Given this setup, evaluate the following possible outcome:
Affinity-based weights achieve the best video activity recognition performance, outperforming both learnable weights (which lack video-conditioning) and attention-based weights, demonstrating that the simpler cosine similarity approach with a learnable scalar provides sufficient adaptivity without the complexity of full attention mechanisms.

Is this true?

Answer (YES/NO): YES